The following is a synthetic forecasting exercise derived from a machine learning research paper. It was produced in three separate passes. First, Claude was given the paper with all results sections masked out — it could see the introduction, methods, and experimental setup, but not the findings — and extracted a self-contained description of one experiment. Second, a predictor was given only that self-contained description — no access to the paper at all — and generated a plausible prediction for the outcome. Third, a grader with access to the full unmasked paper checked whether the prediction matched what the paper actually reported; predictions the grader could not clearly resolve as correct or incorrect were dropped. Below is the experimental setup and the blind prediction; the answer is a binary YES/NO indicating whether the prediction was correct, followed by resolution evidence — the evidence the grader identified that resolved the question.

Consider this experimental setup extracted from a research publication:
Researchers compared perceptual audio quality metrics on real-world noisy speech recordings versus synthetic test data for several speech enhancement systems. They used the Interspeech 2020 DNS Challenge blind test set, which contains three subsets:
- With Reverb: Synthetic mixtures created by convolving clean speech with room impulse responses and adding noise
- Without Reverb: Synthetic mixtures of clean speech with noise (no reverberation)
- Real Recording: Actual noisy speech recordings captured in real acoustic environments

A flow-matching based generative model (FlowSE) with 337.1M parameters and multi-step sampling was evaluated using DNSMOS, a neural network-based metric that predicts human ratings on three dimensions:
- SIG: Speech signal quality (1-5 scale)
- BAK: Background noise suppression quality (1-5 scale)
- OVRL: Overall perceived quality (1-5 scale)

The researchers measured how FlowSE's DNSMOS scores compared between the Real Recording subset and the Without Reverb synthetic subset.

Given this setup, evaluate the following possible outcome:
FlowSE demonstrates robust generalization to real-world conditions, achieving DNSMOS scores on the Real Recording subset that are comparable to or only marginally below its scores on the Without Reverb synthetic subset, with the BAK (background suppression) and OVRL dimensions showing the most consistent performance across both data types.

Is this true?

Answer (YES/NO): NO